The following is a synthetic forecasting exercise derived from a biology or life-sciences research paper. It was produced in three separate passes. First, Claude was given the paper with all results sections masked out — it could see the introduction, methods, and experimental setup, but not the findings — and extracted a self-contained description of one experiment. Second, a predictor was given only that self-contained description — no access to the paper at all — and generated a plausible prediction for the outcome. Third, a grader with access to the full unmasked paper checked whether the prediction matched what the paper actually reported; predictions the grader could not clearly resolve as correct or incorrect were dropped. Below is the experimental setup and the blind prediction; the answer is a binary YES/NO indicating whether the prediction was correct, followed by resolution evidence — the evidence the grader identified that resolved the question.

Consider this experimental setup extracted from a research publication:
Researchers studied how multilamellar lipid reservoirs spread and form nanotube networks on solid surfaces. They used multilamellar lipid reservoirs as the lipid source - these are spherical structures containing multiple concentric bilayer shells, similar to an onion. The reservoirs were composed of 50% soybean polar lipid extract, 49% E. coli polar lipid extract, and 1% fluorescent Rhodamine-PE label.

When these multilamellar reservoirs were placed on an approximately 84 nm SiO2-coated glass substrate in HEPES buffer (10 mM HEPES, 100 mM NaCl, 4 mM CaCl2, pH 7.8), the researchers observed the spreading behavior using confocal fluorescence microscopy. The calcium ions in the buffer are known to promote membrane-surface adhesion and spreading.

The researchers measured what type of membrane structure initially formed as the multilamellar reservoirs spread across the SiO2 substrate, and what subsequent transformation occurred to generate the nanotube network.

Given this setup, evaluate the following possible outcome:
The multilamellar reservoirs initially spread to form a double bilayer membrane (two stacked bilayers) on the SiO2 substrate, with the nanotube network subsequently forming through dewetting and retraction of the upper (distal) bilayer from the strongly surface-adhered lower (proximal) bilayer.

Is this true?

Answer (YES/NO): NO